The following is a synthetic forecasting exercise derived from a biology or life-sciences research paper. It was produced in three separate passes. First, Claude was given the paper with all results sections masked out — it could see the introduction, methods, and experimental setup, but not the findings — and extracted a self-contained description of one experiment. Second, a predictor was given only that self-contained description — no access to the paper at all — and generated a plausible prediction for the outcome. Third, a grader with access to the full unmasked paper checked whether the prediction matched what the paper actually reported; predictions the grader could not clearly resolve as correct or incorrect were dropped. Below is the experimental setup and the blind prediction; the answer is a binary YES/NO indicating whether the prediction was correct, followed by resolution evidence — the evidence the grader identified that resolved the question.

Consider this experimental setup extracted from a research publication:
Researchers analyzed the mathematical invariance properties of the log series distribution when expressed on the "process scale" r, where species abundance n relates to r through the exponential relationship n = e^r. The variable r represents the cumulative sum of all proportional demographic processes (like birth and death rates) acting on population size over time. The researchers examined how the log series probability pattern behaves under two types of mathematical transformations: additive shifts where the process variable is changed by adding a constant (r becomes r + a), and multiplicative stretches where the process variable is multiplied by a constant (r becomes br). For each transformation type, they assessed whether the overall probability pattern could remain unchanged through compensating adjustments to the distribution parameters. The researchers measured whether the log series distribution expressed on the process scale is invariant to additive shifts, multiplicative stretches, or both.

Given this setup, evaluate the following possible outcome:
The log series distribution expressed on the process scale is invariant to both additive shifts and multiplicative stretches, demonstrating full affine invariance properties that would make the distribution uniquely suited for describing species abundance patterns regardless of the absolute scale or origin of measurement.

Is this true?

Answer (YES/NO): NO